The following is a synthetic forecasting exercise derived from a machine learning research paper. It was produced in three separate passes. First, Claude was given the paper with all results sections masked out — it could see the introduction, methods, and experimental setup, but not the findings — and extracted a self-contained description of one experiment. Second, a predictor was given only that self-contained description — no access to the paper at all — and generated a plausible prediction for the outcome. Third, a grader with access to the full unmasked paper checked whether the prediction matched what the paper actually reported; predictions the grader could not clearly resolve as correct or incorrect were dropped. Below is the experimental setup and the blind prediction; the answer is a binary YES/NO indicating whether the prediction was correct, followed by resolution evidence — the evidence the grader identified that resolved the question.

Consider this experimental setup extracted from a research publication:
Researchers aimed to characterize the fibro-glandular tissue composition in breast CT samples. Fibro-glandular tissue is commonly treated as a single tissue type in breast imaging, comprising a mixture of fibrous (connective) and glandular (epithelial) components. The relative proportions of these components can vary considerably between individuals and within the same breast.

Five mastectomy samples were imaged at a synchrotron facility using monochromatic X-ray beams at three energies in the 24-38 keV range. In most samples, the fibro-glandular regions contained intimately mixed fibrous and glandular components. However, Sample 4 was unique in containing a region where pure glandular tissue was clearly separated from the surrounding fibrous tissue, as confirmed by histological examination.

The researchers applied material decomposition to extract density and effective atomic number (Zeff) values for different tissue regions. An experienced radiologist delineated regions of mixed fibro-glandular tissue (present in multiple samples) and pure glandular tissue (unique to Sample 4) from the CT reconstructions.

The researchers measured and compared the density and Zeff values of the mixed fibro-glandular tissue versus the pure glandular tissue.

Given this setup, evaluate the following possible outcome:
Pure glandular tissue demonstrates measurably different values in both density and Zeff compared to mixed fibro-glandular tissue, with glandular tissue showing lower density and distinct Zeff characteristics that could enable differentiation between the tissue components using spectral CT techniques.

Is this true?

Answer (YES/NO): NO